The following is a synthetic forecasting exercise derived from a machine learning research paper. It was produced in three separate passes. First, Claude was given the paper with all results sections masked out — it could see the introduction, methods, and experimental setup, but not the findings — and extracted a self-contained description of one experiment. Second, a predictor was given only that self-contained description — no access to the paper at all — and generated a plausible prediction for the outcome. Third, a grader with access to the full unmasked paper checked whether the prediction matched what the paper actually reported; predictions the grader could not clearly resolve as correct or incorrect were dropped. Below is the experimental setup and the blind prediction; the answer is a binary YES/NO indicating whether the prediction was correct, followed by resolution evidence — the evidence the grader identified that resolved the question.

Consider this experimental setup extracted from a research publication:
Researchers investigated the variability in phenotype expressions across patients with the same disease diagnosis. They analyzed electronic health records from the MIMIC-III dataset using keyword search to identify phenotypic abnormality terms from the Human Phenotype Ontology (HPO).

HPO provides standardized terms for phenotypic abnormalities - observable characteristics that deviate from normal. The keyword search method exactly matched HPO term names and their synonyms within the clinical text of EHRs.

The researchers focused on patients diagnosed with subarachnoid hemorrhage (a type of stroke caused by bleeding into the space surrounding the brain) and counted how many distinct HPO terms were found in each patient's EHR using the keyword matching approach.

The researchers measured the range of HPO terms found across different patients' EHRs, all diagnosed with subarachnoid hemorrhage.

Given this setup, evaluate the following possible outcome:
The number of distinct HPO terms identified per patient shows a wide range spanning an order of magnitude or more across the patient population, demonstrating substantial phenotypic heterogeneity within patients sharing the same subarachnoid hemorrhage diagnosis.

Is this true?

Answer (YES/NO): YES